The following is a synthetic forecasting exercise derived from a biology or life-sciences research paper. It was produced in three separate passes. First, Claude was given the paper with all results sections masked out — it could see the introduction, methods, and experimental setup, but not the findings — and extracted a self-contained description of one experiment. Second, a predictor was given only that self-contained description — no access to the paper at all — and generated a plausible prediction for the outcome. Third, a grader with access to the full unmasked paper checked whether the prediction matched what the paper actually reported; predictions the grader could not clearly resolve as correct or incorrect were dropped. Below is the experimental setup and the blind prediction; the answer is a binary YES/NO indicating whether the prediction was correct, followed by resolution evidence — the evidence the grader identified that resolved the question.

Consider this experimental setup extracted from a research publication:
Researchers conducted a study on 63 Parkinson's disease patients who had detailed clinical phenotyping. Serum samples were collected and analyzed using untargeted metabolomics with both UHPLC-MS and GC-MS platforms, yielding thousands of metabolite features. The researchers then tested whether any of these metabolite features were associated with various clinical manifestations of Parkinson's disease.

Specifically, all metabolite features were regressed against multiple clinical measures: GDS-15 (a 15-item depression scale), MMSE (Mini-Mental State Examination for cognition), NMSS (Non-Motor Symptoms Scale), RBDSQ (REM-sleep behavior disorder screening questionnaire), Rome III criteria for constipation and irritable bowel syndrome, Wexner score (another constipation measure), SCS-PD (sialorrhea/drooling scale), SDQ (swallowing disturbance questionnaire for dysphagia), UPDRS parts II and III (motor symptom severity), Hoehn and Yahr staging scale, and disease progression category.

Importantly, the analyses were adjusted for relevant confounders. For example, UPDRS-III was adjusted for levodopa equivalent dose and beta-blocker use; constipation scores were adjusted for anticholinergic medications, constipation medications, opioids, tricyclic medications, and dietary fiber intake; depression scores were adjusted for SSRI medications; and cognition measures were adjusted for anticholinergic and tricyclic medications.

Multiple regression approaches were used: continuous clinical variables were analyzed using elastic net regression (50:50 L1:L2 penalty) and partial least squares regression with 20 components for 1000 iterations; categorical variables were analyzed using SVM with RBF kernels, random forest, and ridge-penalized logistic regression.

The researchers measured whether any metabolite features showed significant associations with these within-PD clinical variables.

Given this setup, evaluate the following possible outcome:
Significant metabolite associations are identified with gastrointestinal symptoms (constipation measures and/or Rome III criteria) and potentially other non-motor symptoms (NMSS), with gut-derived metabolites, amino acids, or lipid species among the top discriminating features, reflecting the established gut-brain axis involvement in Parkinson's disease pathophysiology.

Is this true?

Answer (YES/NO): NO